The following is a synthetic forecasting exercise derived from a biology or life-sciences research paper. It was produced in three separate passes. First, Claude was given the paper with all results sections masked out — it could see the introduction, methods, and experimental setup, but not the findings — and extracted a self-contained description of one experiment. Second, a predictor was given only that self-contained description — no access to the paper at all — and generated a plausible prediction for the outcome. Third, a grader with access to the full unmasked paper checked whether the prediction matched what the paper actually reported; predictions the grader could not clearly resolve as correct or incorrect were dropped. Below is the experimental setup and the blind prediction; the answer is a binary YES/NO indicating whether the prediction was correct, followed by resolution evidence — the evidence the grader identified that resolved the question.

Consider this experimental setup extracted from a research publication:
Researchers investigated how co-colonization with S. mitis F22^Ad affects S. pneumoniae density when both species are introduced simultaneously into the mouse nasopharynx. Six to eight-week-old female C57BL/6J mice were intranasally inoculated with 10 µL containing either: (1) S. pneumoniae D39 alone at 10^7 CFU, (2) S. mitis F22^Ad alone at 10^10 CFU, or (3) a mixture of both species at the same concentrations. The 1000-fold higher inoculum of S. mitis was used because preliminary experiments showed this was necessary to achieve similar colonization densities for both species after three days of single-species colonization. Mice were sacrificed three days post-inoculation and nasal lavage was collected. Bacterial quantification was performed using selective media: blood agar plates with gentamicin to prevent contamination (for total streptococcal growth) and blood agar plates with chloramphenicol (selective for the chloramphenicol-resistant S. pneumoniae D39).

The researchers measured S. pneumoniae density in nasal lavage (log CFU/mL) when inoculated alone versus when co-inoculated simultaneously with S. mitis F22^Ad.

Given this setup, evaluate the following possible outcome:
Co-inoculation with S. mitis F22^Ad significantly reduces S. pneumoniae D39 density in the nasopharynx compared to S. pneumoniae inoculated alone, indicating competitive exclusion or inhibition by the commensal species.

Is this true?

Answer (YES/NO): NO